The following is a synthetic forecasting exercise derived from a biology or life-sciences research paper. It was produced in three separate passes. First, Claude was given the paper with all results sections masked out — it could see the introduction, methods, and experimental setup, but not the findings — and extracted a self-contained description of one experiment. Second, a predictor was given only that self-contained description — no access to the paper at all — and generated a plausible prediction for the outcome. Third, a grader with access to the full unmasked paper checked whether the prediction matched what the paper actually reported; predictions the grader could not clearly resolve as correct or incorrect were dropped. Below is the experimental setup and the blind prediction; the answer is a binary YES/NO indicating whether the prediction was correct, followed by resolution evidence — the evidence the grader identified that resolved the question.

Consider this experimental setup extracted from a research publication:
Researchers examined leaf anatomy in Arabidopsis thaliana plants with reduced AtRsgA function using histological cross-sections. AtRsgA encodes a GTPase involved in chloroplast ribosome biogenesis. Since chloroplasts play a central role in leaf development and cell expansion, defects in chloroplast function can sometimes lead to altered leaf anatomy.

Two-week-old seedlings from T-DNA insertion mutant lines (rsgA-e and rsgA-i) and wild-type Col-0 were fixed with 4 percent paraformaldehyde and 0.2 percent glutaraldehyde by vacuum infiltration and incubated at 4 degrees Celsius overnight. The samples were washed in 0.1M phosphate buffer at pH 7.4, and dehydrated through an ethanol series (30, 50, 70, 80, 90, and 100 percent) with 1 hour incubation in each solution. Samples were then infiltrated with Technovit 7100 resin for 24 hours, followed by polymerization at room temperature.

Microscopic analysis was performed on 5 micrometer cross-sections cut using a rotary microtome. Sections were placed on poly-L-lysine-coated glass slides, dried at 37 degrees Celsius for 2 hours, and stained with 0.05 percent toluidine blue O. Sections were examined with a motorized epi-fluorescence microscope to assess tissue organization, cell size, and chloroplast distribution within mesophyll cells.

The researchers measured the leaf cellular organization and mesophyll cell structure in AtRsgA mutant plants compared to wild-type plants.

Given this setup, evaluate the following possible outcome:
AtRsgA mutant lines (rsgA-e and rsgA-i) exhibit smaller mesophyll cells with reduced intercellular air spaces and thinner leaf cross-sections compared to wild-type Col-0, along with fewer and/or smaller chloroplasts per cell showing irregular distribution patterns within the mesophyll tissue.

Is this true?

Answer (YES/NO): NO